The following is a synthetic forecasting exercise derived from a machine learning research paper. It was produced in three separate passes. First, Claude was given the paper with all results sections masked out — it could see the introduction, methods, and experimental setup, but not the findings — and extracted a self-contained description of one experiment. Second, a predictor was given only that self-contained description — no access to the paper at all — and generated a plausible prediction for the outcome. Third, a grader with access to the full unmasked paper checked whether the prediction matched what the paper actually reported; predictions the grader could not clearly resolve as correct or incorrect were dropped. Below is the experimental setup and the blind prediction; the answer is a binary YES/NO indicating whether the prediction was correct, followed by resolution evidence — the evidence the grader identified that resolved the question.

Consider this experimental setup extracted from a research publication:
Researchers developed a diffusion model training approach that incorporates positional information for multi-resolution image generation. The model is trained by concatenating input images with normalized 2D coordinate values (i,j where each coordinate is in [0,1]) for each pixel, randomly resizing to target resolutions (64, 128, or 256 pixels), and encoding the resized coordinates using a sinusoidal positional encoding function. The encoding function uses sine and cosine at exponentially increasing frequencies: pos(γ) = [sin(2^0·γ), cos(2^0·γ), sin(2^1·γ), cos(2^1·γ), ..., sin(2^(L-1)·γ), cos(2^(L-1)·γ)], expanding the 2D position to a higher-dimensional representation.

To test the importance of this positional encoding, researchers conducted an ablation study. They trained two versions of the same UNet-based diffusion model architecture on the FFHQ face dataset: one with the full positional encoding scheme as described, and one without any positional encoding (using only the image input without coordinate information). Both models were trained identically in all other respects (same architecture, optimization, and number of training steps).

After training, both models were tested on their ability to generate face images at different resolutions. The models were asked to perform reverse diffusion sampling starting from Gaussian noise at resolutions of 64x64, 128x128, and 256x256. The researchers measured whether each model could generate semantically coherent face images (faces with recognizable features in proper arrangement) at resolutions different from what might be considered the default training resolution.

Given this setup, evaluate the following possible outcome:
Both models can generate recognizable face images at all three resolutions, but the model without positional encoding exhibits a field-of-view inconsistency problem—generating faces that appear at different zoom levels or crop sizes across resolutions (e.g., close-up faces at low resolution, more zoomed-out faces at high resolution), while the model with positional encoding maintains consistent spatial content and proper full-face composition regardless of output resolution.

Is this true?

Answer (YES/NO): NO